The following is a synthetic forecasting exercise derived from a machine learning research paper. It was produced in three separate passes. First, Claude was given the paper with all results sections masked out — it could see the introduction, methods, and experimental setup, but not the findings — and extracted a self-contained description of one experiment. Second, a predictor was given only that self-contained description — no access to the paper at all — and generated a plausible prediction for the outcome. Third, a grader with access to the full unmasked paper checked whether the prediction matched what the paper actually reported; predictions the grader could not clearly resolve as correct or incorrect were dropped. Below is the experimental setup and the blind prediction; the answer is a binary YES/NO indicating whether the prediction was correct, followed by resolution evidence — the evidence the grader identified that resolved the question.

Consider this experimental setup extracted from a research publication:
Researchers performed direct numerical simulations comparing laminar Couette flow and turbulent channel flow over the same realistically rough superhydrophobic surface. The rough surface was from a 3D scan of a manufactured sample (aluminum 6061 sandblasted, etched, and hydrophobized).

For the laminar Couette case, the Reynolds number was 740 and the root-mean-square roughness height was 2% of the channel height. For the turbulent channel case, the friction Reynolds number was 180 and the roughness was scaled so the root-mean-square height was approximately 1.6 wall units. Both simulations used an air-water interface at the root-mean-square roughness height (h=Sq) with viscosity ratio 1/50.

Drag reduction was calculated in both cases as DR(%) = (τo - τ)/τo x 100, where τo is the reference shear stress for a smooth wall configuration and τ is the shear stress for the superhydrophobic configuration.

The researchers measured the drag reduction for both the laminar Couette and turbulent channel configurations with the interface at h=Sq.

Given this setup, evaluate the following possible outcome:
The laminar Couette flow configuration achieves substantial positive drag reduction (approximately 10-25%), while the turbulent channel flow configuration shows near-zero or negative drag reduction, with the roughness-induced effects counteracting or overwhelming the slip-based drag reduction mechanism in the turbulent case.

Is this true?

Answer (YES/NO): NO